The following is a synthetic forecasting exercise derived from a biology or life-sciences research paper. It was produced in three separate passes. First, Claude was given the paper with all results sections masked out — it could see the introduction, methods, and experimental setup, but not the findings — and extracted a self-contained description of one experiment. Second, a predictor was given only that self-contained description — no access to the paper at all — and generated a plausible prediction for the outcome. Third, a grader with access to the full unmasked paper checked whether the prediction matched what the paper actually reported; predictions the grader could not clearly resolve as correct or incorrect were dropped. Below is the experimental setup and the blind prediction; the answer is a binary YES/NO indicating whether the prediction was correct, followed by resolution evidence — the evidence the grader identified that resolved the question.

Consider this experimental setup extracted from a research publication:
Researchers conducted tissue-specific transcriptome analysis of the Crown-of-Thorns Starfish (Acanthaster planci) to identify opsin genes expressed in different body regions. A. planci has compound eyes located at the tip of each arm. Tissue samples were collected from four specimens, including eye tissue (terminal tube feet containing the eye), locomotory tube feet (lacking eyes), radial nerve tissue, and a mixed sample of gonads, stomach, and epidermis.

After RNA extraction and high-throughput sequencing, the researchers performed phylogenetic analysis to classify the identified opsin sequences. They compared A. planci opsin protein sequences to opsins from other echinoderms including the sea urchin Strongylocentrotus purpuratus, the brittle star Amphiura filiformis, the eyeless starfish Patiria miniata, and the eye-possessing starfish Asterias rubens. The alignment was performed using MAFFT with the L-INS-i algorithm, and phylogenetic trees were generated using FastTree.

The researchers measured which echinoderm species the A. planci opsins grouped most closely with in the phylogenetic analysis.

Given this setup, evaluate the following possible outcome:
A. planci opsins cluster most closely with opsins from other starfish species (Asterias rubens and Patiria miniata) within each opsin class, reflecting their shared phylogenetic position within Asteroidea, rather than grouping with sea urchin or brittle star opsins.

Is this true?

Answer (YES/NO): YES